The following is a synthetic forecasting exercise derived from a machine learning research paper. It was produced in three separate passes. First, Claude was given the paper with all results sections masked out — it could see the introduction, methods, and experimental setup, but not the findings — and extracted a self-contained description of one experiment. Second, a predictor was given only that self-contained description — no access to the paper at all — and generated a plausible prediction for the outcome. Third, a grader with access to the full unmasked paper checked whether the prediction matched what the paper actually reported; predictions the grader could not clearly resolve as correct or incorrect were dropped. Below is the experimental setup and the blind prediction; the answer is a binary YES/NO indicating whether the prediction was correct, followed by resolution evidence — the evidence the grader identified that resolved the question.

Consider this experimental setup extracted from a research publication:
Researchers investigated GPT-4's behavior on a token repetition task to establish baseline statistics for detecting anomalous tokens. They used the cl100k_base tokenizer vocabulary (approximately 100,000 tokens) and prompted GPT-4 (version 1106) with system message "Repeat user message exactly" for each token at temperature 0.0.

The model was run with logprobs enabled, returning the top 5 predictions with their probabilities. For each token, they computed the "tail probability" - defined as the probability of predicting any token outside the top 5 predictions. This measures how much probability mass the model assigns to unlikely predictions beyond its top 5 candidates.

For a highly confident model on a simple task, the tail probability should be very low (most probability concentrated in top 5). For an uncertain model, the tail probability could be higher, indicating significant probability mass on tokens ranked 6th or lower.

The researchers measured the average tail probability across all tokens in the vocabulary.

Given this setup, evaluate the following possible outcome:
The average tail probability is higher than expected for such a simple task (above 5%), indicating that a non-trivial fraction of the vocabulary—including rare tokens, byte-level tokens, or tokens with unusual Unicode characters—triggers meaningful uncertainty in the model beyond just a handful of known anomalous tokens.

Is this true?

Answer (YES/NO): NO